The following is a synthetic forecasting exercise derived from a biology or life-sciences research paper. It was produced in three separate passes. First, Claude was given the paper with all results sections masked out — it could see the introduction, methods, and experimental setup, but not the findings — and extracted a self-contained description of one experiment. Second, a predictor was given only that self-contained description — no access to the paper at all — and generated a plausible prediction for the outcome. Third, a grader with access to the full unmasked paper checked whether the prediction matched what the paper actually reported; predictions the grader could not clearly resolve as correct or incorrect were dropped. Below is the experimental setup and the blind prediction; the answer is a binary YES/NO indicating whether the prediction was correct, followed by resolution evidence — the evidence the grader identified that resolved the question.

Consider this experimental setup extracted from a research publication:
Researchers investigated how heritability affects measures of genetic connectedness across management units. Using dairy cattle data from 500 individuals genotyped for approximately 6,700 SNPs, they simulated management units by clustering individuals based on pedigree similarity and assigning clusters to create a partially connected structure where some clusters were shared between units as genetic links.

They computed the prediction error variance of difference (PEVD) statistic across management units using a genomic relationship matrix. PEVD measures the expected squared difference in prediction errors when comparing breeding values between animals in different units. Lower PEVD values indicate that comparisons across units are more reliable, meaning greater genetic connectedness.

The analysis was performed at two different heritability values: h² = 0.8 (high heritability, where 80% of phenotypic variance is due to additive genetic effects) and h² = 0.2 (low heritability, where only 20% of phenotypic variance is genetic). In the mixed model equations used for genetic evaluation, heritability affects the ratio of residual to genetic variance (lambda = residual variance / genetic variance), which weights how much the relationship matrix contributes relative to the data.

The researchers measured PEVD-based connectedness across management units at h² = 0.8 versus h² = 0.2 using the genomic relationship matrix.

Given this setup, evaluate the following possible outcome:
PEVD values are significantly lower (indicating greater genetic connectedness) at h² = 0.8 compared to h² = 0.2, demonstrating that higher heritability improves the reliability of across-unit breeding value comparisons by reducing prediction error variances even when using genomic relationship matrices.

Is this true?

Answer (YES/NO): YES